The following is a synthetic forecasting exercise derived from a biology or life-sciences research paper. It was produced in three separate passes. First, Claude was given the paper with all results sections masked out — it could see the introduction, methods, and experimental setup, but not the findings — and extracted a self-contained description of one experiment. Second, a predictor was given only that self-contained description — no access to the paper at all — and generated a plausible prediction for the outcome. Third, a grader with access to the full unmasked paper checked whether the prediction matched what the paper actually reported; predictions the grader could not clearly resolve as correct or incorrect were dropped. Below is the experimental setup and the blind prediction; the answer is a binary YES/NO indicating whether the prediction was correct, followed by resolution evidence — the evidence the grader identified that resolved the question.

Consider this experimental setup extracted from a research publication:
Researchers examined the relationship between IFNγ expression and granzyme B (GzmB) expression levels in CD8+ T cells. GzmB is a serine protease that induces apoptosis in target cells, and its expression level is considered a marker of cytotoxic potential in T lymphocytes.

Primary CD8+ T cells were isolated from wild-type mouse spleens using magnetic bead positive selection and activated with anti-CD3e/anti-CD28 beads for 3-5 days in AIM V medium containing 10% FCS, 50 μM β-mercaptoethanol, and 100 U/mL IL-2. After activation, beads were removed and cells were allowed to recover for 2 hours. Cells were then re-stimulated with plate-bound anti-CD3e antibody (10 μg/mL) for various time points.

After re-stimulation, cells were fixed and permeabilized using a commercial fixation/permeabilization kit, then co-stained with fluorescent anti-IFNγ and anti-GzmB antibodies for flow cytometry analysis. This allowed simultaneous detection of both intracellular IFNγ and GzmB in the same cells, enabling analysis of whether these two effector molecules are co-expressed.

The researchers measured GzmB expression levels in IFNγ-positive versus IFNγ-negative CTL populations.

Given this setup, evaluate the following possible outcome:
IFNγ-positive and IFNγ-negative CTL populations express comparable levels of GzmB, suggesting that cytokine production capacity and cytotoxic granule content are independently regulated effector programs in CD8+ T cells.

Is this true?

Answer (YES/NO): YES